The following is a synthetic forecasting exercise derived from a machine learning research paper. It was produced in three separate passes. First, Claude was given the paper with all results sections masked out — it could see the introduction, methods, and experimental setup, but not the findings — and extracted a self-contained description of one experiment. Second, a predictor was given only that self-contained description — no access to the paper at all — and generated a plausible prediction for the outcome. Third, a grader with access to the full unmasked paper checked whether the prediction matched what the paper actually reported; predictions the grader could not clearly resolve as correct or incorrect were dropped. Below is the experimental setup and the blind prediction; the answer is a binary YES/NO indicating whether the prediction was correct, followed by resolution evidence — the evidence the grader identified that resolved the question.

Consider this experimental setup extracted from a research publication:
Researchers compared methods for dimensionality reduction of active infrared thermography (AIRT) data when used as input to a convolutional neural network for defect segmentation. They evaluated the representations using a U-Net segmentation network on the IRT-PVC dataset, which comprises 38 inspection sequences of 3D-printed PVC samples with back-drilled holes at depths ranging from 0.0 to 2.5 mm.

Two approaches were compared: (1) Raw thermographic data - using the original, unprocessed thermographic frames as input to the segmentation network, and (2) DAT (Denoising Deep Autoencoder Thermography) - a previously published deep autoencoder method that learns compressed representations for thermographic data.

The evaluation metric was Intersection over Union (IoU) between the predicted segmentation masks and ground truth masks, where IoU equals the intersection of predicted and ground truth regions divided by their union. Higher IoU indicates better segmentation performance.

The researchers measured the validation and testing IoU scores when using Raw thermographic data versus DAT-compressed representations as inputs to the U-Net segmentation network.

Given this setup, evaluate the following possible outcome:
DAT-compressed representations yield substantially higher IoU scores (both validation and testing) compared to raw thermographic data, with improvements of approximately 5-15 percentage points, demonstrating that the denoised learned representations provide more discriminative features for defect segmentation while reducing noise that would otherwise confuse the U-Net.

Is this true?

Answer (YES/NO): NO